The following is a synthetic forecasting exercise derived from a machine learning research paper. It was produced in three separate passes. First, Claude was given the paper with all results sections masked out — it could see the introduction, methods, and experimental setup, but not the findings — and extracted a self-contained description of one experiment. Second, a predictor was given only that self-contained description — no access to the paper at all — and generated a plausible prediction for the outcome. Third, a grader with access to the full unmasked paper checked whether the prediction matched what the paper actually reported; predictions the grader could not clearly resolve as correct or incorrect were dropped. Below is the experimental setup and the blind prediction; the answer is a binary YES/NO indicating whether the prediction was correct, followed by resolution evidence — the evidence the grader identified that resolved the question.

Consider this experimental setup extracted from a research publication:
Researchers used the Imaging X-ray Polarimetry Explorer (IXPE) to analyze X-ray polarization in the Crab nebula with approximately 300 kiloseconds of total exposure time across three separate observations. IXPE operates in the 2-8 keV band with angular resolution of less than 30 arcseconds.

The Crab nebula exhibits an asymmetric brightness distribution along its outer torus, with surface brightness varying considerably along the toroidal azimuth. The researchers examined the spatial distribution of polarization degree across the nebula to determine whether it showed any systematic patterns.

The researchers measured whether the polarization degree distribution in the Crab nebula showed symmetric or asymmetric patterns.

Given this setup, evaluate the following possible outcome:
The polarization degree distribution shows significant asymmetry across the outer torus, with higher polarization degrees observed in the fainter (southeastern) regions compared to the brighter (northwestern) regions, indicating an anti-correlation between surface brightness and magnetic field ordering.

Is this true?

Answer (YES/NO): NO